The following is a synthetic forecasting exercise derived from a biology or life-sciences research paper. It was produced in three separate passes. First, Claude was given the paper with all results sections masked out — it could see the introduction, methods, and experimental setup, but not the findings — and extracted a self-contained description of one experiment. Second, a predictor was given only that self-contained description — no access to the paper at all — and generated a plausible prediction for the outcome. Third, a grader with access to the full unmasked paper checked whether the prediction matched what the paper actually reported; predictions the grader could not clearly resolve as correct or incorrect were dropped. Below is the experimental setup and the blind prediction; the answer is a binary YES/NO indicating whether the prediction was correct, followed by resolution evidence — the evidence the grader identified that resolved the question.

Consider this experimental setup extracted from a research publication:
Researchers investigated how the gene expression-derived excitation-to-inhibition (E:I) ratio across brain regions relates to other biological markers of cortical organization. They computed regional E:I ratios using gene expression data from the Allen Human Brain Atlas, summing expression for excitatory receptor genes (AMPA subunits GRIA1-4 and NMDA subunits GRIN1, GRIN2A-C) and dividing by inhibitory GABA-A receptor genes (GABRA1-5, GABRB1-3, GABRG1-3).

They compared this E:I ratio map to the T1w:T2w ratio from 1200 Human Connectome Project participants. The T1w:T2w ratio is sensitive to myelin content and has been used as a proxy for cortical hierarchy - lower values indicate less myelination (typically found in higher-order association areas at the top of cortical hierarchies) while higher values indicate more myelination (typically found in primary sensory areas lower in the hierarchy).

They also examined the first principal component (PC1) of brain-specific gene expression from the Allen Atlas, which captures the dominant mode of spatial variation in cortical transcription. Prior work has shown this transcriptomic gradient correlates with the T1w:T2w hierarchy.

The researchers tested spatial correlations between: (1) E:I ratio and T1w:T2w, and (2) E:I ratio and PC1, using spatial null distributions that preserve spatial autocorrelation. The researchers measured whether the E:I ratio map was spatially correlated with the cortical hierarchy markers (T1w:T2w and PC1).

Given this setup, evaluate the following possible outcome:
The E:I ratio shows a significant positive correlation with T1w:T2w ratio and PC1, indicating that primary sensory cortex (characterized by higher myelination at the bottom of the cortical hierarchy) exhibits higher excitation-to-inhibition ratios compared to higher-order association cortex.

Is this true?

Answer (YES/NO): YES